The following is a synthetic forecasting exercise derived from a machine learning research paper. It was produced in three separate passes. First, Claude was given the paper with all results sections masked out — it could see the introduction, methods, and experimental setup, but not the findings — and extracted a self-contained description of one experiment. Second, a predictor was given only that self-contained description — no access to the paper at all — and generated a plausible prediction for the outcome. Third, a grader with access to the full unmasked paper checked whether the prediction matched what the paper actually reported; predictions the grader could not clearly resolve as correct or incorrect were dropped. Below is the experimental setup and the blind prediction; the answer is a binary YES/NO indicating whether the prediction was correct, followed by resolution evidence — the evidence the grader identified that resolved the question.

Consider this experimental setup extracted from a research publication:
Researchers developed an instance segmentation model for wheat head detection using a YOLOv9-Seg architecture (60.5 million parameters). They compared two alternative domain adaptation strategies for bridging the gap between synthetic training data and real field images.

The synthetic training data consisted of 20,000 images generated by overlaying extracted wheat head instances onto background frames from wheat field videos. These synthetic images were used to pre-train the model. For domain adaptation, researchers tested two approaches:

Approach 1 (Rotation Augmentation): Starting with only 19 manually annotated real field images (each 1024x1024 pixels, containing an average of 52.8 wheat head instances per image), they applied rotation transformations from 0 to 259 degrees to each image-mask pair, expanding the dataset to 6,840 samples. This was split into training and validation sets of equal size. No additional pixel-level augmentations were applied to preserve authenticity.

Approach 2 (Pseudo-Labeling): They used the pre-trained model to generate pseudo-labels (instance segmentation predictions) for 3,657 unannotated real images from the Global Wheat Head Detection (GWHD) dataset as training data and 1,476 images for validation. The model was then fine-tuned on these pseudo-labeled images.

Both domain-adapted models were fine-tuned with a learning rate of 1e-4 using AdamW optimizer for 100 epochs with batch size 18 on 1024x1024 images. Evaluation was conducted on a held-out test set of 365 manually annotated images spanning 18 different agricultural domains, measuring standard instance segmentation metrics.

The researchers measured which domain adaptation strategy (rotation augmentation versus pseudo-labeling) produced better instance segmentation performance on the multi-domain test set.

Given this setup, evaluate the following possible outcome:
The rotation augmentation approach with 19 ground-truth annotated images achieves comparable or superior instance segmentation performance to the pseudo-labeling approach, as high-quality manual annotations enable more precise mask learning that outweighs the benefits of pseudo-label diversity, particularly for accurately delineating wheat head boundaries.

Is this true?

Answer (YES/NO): YES